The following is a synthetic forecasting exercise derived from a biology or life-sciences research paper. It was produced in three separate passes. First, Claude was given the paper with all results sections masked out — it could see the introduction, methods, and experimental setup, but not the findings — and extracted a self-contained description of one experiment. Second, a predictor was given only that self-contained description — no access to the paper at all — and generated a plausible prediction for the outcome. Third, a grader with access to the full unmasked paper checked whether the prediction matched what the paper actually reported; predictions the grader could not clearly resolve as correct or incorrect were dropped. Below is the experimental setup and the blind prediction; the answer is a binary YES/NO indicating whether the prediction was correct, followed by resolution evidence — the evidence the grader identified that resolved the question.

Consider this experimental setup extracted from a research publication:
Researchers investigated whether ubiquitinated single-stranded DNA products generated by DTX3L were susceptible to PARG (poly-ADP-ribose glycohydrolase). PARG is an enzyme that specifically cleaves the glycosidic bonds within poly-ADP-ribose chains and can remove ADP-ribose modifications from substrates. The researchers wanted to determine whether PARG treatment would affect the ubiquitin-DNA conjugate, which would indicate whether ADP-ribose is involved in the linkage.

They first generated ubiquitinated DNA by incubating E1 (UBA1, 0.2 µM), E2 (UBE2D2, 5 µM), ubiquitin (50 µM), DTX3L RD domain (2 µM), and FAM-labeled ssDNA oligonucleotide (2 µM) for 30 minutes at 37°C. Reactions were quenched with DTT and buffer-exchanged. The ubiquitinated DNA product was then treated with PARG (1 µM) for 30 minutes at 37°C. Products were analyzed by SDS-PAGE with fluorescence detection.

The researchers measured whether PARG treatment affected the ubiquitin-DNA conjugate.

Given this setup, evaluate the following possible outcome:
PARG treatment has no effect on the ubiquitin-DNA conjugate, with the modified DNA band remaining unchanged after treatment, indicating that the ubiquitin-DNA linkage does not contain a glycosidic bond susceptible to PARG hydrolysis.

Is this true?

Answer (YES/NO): YES